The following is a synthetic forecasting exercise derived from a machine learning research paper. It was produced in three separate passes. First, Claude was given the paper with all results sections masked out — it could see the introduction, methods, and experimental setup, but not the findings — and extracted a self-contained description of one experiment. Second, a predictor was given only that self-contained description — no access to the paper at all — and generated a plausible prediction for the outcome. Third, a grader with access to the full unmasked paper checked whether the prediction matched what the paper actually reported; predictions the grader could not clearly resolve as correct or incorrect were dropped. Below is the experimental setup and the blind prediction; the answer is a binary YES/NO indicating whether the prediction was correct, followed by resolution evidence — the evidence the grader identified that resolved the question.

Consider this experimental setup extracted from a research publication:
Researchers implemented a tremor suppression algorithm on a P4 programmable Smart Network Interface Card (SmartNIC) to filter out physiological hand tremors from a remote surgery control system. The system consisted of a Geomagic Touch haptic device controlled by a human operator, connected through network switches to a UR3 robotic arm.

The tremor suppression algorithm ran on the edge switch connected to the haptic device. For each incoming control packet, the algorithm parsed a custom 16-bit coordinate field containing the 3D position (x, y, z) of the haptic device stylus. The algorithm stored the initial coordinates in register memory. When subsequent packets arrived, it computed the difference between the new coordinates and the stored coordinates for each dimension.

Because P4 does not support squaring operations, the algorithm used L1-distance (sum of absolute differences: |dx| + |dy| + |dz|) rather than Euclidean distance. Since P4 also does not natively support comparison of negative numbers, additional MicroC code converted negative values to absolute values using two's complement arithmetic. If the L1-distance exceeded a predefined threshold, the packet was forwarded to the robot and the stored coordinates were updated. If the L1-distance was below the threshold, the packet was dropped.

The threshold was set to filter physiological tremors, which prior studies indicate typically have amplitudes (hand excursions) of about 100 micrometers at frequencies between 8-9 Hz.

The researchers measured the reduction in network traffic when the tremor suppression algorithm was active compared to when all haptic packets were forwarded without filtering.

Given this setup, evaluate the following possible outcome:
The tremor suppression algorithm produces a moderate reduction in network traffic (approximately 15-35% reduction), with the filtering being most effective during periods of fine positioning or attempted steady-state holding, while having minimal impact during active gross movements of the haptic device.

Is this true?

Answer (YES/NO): NO